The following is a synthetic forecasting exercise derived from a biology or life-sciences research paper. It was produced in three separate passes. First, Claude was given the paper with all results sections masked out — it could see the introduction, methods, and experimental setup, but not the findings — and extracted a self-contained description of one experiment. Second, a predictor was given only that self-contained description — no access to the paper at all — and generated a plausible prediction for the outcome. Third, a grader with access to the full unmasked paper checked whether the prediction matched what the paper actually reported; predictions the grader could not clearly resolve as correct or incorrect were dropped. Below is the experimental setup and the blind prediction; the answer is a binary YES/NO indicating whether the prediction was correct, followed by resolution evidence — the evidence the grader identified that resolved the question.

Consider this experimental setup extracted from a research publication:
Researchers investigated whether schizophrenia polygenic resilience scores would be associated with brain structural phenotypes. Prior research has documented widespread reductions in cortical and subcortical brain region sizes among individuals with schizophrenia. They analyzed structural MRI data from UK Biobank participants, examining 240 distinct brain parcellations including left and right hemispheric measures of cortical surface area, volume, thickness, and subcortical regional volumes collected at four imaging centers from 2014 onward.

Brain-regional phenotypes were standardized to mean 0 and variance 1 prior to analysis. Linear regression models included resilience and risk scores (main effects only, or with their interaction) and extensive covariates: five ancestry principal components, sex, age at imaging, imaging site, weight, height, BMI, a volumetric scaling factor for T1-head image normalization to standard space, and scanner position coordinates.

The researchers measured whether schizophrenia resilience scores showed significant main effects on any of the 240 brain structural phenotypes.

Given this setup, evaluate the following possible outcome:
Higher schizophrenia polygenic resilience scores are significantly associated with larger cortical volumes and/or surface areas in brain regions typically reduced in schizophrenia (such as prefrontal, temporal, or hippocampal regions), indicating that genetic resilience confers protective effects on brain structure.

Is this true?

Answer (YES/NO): YES